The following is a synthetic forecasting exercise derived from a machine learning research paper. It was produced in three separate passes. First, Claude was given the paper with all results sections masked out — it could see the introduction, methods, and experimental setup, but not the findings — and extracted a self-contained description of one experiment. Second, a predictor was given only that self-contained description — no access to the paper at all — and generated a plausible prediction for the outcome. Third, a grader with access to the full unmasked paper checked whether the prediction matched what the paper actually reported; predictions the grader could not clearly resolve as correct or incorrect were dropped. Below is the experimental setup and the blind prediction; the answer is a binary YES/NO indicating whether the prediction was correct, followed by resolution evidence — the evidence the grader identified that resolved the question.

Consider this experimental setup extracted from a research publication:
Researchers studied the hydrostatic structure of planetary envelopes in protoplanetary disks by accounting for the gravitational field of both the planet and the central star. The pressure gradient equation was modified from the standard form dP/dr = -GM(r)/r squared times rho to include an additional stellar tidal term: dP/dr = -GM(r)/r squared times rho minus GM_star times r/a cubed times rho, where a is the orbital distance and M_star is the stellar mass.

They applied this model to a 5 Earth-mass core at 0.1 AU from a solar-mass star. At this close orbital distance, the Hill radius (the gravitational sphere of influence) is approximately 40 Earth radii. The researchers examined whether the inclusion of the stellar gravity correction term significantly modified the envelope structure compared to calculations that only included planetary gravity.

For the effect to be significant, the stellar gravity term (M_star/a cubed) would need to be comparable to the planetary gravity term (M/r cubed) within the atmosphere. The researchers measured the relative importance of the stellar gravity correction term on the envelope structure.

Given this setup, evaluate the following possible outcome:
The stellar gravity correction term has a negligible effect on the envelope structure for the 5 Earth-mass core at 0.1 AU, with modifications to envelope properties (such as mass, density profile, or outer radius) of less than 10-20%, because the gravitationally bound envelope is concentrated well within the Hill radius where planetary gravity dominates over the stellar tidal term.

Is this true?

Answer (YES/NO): YES